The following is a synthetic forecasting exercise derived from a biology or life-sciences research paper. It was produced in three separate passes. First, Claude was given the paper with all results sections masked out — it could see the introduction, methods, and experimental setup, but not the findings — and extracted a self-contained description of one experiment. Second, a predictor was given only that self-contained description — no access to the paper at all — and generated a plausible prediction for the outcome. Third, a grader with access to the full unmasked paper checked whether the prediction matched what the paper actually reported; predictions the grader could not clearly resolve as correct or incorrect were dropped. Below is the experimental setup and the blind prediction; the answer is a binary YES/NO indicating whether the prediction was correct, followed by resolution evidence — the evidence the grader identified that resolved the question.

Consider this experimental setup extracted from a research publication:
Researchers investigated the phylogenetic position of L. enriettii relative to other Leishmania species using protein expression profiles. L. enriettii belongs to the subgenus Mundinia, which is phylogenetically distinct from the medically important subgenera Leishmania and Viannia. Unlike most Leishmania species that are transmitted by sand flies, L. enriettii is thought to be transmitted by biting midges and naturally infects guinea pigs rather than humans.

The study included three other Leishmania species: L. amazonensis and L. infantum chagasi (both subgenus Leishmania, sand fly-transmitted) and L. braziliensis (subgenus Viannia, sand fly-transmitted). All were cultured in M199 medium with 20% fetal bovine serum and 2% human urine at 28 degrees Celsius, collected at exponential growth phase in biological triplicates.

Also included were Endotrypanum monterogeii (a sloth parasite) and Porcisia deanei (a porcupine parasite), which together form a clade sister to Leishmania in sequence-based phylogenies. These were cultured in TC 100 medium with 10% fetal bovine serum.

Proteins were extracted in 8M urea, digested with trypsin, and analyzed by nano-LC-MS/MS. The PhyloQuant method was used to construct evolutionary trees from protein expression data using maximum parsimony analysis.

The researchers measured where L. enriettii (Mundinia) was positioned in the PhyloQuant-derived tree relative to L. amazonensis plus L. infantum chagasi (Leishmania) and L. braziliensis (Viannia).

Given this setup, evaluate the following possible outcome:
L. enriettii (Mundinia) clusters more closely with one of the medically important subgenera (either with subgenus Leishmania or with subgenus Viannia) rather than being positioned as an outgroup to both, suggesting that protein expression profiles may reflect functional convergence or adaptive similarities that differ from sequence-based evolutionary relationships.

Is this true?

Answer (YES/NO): NO